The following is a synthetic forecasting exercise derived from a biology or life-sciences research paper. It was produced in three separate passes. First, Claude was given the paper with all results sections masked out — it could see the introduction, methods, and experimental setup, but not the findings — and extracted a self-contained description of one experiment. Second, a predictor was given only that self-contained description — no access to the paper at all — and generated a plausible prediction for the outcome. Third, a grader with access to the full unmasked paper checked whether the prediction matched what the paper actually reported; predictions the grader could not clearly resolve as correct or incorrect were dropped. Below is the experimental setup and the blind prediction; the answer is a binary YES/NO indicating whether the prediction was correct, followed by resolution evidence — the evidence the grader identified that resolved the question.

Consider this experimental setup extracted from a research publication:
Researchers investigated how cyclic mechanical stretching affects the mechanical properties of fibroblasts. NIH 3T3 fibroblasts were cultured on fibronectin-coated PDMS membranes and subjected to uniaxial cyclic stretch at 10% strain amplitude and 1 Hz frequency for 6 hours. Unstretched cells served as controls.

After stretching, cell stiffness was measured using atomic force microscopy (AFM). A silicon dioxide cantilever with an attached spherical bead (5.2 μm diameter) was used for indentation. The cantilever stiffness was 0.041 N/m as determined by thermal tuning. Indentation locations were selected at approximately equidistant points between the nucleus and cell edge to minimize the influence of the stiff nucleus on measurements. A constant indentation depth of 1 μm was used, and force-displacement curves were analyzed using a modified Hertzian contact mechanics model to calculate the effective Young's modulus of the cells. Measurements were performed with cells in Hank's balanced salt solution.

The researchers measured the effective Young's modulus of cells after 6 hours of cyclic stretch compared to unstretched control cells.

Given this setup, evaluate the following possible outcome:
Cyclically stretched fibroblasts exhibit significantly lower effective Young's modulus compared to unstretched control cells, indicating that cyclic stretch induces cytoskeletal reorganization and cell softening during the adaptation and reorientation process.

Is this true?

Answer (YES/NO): NO